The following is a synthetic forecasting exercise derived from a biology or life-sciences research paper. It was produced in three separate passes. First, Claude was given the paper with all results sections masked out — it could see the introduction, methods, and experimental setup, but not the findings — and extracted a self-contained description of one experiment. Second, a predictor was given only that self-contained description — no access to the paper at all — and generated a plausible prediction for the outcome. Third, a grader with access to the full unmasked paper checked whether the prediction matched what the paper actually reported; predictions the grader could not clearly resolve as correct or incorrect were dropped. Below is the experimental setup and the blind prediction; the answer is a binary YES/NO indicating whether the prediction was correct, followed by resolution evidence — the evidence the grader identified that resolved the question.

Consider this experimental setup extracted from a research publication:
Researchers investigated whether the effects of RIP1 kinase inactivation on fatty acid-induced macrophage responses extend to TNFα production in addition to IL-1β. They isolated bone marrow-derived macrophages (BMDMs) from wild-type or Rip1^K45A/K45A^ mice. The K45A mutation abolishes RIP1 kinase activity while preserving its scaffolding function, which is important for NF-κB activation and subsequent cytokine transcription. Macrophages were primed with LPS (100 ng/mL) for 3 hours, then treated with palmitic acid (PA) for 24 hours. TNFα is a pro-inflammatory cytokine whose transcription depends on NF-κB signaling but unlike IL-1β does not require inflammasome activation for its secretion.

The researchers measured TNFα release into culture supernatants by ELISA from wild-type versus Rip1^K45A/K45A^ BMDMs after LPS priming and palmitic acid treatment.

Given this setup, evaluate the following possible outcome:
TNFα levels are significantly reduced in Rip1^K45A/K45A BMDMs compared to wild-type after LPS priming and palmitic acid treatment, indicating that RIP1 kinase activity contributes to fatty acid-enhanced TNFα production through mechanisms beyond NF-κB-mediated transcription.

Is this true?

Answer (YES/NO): NO